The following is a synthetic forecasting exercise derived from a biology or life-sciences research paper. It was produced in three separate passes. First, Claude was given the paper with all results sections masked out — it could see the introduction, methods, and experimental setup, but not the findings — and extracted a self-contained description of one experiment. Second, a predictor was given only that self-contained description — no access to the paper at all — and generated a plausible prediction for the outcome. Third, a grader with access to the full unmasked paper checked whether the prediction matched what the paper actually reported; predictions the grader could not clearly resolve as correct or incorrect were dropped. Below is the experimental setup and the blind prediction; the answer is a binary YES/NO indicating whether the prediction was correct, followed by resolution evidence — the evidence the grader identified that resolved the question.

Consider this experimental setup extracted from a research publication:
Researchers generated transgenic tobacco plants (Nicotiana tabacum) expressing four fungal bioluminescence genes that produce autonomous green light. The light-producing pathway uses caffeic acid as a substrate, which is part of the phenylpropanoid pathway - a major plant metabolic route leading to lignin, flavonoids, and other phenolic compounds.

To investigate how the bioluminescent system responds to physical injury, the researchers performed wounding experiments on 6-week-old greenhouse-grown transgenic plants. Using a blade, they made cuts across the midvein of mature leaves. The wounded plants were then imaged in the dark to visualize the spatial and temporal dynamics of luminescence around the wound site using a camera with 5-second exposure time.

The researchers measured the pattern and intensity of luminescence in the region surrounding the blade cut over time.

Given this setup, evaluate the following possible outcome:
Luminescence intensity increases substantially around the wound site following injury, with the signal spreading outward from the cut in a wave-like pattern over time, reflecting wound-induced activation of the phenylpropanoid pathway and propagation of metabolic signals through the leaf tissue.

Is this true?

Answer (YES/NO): YES